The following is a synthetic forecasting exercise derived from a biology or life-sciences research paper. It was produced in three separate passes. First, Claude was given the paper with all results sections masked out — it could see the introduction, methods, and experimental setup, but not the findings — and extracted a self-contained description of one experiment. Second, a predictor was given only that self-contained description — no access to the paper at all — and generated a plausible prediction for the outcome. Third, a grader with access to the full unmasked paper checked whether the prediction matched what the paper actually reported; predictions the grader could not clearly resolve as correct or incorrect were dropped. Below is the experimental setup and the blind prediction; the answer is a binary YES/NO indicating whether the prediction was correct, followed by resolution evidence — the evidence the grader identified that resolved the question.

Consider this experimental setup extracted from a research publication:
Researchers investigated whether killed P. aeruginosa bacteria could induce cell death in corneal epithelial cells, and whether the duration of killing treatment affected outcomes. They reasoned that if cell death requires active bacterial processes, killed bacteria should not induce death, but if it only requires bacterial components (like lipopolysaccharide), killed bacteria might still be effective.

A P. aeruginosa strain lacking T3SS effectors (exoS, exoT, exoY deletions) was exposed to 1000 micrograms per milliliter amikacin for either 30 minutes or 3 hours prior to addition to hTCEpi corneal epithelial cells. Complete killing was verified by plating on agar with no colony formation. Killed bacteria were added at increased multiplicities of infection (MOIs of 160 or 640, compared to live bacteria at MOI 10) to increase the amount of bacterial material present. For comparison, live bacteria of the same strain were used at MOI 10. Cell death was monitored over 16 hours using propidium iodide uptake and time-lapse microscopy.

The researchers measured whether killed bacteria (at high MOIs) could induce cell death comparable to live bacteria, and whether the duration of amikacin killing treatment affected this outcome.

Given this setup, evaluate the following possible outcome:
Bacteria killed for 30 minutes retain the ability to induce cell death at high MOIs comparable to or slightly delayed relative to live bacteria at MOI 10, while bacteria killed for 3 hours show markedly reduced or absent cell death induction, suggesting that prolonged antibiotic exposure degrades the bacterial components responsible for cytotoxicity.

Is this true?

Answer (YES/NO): NO